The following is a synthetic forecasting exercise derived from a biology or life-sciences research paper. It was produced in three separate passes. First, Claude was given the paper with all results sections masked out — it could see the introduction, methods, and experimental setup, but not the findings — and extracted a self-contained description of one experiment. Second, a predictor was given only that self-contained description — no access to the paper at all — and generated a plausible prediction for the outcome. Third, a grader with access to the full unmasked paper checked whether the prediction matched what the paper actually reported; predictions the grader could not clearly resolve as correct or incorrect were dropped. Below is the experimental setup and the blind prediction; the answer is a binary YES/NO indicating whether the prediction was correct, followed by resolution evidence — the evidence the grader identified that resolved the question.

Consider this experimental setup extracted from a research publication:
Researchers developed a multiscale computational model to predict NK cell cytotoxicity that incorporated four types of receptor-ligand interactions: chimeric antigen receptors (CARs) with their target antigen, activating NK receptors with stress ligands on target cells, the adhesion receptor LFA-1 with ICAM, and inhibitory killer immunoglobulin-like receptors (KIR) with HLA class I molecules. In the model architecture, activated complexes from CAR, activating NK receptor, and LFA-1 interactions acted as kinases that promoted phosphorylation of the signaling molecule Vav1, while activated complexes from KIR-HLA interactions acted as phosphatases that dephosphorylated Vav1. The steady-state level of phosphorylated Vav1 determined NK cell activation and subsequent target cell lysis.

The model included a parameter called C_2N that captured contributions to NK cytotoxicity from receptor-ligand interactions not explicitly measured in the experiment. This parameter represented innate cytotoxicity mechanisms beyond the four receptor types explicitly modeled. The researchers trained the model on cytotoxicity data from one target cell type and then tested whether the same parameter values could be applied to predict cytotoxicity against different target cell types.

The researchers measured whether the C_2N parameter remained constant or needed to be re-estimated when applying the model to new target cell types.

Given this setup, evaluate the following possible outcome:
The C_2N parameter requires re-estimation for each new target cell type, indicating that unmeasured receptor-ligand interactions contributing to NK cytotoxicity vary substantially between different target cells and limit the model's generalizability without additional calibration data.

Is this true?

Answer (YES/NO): YES